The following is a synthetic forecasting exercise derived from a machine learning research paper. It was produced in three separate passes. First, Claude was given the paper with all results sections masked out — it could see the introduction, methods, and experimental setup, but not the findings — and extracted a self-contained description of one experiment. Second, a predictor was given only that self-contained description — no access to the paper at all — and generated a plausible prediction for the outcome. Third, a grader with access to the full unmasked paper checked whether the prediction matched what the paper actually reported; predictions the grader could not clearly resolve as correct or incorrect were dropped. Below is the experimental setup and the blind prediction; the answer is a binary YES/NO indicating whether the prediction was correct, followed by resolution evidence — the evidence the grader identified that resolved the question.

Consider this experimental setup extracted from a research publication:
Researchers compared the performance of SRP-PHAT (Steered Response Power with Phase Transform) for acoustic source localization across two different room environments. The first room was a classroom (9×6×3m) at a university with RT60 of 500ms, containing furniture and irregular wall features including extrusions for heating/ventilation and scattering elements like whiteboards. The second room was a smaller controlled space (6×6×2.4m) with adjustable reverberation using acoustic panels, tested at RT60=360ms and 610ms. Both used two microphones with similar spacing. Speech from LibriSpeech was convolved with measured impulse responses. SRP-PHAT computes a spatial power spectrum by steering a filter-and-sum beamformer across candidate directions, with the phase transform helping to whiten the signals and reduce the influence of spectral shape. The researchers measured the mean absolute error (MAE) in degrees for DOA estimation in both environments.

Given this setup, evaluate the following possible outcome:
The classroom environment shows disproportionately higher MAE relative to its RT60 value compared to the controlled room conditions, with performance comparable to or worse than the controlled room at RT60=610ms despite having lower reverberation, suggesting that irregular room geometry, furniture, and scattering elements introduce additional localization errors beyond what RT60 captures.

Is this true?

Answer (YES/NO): NO